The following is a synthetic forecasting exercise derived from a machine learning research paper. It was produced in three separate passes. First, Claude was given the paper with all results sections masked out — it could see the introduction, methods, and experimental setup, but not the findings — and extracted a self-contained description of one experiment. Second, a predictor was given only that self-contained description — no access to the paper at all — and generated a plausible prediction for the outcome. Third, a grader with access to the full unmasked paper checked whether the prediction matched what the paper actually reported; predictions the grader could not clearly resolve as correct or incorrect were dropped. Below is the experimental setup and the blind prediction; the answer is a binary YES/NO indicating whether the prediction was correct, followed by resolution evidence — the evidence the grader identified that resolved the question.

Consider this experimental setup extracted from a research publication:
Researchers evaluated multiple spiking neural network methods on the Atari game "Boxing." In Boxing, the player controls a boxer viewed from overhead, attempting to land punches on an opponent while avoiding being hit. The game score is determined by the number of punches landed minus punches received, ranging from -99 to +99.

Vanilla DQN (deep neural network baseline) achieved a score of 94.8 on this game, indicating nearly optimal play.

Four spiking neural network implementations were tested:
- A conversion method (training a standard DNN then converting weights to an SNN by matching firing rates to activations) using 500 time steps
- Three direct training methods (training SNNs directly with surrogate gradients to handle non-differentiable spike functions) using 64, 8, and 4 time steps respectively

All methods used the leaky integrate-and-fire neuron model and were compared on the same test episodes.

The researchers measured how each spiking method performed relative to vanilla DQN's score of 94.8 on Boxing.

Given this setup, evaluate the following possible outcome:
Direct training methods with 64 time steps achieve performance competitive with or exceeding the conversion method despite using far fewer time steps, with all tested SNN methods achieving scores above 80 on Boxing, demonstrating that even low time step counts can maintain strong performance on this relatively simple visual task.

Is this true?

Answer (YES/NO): NO